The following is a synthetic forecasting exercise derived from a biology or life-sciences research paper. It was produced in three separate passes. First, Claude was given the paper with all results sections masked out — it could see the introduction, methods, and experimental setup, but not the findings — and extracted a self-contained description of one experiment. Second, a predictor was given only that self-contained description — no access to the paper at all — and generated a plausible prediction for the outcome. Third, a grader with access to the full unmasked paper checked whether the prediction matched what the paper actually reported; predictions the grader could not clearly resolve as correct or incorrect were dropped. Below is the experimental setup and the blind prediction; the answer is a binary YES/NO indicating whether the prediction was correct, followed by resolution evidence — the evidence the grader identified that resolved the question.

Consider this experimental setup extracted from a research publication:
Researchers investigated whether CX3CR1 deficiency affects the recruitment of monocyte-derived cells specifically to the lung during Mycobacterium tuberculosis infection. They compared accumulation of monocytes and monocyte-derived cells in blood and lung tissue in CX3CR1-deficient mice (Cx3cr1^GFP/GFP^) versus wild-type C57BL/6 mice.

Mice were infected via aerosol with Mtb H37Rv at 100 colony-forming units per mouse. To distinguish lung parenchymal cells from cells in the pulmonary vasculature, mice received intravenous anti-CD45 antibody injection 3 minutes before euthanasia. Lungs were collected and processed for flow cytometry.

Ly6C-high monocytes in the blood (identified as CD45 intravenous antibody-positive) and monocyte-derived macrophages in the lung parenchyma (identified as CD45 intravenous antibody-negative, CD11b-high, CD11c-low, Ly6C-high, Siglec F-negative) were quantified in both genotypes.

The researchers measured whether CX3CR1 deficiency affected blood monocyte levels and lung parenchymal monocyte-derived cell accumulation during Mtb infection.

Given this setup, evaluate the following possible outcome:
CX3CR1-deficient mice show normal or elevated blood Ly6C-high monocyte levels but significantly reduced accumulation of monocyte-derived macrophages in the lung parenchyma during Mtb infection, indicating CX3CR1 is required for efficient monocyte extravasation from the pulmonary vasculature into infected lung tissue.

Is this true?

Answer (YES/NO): NO